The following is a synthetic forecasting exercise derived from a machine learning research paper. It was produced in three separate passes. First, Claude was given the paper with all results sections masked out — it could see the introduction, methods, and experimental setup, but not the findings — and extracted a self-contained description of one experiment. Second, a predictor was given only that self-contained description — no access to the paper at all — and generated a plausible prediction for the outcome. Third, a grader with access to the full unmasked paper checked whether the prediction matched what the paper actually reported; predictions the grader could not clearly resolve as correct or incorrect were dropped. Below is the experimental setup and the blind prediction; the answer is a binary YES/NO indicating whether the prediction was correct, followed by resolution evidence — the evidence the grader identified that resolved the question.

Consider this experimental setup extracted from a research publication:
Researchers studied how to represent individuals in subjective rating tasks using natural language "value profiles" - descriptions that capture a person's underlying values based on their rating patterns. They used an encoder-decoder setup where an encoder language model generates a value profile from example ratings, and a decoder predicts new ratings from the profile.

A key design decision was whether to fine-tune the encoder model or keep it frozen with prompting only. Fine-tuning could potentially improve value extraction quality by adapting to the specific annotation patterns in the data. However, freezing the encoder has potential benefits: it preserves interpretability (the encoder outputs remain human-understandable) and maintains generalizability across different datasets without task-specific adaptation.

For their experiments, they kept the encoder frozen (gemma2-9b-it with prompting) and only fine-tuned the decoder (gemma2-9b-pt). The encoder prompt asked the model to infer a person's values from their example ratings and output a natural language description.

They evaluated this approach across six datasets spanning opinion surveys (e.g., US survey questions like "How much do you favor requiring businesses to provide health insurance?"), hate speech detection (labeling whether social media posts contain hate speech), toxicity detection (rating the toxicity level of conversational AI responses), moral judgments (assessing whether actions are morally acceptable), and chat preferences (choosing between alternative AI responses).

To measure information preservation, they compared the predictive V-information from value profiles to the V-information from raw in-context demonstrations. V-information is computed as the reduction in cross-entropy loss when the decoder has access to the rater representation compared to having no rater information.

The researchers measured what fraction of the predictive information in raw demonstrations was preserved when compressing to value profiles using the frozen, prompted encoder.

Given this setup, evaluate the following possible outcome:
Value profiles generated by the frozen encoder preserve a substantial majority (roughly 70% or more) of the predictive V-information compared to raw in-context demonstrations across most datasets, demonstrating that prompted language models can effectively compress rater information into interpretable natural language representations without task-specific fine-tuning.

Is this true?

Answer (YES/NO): YES